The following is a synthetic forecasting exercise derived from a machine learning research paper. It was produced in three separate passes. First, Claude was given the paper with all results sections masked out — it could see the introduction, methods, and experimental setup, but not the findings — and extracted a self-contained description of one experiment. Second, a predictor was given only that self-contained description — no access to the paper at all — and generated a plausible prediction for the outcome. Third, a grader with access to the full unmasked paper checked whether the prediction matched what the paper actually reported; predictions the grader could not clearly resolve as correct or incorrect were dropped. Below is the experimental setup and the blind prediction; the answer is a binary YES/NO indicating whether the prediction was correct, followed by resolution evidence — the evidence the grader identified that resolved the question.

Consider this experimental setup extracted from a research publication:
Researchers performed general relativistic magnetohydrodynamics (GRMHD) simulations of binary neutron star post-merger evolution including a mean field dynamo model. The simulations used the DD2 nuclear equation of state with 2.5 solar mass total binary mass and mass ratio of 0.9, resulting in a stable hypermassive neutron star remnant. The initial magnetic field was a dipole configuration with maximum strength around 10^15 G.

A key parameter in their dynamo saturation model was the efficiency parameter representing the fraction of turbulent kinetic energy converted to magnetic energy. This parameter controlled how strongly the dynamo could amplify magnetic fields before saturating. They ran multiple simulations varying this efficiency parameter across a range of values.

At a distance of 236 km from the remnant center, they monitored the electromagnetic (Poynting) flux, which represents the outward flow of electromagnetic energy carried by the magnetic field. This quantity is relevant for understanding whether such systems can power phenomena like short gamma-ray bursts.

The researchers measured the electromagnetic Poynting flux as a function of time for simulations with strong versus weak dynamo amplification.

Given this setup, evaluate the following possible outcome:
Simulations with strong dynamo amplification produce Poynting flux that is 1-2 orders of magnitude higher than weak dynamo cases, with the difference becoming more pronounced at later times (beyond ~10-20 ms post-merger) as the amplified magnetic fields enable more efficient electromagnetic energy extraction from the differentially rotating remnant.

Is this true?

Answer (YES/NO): NO